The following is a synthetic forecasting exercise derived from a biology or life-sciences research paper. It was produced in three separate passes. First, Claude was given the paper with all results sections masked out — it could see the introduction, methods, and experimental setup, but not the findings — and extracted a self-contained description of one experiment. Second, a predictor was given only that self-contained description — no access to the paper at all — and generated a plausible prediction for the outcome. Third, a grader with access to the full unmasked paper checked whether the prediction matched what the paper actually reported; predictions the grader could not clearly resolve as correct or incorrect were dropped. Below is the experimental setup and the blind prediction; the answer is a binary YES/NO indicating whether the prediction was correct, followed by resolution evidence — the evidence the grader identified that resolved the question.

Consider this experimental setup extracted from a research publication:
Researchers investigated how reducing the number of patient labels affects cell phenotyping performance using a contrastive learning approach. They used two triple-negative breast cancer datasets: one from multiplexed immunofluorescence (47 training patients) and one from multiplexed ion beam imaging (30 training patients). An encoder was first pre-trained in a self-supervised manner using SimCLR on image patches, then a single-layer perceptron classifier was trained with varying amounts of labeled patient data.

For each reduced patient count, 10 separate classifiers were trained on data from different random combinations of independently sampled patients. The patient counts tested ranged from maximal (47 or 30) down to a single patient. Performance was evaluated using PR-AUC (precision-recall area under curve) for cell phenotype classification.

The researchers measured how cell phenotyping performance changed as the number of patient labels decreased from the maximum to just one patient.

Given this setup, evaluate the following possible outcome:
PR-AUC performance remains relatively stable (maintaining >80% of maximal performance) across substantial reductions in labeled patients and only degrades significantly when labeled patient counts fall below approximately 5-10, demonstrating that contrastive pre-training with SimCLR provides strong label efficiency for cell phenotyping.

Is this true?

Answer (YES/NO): YES